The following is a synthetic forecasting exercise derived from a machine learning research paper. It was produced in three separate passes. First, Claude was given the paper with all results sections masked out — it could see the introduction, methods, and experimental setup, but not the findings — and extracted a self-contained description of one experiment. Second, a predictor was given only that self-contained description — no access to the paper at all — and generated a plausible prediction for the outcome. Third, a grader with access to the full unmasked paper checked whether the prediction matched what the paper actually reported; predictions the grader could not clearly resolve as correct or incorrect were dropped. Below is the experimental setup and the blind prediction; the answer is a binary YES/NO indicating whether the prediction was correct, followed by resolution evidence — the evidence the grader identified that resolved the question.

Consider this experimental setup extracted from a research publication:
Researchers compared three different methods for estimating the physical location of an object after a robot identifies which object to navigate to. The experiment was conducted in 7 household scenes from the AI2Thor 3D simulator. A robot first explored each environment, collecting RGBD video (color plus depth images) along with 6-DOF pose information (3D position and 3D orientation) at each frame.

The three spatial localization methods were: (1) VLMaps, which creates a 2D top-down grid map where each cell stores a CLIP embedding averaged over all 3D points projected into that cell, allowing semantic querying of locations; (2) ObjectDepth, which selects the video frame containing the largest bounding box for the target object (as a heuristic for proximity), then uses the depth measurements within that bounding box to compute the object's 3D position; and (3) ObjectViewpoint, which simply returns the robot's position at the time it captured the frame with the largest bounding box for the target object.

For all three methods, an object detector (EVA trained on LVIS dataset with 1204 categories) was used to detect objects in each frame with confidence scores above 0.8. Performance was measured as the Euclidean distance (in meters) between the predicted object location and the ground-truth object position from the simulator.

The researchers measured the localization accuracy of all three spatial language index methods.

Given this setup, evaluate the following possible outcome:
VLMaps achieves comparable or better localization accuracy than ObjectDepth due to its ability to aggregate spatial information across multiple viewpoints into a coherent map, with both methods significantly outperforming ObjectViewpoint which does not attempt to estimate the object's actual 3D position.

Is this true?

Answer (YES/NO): NO